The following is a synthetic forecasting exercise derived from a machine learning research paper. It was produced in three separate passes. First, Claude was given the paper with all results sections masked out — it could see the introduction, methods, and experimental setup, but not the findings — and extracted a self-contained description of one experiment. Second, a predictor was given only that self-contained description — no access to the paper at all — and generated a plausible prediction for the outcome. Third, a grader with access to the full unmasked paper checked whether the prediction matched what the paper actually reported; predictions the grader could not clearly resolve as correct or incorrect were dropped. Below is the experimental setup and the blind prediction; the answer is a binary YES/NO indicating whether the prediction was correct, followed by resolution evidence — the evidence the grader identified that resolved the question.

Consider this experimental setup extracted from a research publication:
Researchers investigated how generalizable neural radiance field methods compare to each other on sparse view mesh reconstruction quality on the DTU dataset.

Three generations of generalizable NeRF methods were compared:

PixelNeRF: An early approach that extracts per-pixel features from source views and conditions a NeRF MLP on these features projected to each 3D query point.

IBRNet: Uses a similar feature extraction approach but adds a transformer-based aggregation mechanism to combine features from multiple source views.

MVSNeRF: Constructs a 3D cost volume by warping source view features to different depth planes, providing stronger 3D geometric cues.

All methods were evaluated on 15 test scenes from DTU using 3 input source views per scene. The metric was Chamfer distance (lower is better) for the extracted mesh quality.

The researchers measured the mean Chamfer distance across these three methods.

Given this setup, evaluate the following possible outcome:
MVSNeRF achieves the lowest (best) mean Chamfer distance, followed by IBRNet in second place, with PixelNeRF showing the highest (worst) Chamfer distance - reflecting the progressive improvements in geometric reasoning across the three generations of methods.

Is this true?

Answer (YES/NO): YES